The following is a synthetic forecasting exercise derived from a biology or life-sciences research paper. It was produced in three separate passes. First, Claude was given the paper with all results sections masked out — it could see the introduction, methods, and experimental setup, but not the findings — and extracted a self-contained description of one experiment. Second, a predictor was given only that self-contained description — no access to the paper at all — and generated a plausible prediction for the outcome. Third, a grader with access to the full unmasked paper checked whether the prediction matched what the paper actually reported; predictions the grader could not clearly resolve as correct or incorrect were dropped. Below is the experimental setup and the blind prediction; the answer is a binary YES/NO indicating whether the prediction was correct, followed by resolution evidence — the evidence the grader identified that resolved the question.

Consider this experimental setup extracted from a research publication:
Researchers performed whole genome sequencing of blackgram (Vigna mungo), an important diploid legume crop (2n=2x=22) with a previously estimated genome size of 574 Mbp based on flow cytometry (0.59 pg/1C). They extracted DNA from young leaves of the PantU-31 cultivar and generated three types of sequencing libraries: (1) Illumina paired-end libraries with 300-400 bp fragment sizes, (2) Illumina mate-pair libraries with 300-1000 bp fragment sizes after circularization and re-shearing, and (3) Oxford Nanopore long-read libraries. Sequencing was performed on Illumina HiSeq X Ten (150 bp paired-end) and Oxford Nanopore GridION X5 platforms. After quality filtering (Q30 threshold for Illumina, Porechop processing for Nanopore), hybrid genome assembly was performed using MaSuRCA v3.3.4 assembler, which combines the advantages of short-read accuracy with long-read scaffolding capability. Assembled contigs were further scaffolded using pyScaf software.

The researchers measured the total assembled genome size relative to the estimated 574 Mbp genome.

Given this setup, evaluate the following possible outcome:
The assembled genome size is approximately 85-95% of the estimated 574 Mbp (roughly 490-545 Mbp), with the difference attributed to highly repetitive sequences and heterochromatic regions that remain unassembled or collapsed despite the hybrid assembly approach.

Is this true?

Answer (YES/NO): NO